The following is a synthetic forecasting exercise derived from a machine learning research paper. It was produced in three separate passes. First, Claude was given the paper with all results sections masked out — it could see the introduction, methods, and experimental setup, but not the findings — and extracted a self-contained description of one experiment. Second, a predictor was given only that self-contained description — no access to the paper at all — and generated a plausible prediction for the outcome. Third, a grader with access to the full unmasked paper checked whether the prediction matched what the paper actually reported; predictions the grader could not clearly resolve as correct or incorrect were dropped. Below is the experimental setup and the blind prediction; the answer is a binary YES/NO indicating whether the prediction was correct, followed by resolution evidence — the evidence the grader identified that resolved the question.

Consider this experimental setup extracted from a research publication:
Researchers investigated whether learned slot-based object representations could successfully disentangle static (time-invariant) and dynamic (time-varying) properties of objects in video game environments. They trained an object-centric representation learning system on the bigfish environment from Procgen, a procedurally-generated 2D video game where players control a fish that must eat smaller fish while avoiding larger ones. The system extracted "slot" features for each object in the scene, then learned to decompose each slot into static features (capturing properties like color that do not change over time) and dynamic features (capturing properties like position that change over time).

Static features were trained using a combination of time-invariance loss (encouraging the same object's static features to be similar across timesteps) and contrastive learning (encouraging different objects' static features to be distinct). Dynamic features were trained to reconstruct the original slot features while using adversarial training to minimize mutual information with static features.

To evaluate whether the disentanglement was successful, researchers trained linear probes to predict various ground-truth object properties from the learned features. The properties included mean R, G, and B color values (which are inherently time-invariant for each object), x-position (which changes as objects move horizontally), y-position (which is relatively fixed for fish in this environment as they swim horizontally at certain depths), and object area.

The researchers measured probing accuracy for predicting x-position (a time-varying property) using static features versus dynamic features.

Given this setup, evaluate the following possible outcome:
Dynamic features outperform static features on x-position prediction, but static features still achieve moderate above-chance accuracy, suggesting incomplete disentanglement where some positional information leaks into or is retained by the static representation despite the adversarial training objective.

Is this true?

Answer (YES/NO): NO